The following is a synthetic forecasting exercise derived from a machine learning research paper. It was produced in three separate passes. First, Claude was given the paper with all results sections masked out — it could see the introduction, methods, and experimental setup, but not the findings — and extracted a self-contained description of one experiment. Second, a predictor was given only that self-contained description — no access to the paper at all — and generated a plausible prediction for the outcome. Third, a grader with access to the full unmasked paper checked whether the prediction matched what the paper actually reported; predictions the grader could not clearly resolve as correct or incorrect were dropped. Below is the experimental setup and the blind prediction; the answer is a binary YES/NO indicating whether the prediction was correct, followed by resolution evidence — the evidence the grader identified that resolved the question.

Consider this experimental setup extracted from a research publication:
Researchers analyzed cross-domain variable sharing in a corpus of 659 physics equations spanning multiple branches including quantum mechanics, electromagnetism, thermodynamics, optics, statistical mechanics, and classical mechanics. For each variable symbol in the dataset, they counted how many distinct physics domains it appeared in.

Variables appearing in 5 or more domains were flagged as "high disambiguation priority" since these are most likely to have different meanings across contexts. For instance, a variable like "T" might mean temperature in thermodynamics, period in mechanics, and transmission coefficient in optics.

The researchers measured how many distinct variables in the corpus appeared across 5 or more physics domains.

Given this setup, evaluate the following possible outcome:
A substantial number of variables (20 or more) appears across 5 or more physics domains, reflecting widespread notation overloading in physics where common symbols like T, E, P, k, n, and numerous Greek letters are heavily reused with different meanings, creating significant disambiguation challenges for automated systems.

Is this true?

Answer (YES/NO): YES